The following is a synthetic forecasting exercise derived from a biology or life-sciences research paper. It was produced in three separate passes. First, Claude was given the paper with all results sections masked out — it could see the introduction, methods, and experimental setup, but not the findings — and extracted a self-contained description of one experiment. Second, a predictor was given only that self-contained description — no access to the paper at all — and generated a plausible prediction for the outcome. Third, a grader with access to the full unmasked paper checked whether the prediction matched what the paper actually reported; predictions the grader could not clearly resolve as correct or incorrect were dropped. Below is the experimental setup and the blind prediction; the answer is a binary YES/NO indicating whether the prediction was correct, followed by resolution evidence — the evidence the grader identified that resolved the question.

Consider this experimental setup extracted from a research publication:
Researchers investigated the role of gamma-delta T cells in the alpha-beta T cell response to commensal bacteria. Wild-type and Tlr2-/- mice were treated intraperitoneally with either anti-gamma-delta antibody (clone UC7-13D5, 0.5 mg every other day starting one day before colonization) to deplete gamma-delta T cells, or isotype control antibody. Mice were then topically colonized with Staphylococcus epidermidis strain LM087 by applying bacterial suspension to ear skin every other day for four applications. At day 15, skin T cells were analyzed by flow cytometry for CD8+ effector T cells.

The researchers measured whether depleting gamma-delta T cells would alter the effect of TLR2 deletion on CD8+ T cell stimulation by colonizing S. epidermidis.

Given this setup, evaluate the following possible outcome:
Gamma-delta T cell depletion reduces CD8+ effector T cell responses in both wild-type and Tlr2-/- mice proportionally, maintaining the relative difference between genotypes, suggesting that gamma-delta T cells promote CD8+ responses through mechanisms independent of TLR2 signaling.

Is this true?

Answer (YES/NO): NO